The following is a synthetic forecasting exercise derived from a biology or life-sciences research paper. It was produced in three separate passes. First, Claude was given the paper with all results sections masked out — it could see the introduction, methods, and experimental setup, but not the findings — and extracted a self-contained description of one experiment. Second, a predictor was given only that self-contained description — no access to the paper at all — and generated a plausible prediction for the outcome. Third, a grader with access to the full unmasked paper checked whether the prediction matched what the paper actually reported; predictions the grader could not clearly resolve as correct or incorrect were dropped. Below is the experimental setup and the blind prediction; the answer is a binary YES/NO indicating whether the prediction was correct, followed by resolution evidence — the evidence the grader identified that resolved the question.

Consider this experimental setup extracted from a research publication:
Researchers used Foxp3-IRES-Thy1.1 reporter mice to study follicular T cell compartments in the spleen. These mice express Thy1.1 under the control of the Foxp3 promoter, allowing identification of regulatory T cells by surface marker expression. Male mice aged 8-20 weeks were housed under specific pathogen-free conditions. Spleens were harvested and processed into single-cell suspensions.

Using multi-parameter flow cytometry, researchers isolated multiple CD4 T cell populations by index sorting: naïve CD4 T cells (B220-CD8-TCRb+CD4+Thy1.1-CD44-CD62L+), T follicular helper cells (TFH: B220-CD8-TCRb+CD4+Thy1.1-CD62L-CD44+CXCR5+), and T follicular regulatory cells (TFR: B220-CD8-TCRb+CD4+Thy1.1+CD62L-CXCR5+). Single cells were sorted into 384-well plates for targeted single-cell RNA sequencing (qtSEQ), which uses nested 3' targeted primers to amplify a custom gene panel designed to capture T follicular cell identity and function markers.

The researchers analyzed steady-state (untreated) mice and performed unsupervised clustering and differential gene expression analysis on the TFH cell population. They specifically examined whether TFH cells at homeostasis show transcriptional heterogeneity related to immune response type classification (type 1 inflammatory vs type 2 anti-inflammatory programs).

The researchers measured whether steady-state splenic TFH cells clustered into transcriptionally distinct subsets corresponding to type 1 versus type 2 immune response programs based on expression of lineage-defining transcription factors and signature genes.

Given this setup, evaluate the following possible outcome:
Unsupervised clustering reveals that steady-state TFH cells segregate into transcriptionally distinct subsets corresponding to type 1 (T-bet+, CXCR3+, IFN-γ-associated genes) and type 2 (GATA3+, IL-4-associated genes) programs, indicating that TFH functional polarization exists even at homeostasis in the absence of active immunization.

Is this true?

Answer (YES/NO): YES